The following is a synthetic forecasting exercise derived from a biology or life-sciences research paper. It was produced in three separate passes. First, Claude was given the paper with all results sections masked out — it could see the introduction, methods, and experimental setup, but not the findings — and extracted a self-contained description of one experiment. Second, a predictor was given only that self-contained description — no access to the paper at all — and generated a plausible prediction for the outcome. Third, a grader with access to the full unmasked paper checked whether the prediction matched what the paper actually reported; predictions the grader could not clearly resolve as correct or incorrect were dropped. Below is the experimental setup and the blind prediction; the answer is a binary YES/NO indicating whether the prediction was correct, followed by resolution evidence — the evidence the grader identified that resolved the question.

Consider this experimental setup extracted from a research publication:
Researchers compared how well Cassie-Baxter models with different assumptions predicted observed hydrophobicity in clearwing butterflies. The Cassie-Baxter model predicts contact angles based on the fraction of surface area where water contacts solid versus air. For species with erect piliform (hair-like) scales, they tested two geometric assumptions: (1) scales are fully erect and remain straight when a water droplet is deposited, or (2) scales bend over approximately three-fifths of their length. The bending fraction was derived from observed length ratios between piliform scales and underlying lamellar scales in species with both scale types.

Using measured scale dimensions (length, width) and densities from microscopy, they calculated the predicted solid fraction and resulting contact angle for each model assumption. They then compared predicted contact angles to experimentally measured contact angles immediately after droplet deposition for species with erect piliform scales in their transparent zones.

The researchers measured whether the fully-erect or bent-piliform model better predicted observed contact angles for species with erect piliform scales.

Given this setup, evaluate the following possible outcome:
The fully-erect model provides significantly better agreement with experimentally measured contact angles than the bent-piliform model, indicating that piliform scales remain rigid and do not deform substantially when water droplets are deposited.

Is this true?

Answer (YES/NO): NO